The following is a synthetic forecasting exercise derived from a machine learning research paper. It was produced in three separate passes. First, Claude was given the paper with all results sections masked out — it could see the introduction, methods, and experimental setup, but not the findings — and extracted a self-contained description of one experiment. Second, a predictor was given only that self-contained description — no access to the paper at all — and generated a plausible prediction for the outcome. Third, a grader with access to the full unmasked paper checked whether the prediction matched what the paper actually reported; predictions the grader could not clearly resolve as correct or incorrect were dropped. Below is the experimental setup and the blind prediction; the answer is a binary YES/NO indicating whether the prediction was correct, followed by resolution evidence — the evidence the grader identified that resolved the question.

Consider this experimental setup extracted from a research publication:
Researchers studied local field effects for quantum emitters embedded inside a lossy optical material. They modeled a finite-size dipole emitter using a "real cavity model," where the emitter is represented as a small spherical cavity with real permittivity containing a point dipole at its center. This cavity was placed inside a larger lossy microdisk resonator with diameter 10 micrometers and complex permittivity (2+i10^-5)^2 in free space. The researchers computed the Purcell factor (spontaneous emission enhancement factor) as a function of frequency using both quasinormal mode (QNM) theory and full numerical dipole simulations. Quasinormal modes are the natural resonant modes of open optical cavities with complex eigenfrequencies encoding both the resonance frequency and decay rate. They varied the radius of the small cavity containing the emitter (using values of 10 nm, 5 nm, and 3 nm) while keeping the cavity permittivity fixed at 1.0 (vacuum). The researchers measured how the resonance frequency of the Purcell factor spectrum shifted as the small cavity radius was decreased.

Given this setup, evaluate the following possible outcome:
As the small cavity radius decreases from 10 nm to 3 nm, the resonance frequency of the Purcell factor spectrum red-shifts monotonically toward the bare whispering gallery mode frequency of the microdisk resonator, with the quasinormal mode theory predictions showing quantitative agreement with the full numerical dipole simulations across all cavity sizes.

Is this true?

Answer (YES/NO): NO